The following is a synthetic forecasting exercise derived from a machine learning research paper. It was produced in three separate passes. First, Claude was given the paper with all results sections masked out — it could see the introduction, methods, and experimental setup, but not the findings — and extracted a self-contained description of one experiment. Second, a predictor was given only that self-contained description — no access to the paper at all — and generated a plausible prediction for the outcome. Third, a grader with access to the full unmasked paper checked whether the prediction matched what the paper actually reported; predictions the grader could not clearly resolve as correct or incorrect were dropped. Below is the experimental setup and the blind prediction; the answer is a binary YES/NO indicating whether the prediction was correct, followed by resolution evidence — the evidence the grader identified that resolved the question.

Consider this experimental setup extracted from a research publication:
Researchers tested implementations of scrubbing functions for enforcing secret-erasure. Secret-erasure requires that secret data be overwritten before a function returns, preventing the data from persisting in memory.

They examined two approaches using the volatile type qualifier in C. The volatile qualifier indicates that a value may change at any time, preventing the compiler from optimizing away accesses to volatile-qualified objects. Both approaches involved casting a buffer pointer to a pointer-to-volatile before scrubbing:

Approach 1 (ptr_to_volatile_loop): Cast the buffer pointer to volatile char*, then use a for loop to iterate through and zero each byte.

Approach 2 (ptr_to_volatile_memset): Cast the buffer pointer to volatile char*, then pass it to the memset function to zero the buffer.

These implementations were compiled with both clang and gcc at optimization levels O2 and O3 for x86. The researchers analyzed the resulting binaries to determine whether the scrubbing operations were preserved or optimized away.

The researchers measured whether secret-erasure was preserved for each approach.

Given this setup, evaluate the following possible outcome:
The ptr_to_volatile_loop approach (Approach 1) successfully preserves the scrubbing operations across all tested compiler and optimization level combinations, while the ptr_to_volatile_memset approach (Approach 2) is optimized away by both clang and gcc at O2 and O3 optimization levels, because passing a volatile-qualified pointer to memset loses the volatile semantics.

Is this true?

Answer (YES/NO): YES